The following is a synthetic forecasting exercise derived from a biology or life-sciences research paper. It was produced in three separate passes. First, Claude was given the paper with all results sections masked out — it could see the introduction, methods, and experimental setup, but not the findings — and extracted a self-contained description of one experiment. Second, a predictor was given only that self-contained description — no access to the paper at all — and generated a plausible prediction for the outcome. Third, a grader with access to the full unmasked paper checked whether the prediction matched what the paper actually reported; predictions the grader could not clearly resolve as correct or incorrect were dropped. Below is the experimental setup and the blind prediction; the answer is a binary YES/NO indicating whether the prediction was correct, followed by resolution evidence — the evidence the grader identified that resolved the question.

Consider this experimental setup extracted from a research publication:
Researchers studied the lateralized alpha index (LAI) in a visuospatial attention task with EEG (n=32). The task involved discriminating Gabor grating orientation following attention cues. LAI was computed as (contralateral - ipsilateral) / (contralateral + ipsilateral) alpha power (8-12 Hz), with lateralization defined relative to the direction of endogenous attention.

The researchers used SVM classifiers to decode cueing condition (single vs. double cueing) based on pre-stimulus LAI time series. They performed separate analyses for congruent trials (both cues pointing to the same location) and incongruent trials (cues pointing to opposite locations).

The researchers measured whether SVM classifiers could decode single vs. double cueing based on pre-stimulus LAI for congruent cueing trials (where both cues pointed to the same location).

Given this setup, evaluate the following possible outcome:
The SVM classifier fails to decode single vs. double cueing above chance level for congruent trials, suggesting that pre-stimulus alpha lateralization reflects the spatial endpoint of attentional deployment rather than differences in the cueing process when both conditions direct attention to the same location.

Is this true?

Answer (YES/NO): YES